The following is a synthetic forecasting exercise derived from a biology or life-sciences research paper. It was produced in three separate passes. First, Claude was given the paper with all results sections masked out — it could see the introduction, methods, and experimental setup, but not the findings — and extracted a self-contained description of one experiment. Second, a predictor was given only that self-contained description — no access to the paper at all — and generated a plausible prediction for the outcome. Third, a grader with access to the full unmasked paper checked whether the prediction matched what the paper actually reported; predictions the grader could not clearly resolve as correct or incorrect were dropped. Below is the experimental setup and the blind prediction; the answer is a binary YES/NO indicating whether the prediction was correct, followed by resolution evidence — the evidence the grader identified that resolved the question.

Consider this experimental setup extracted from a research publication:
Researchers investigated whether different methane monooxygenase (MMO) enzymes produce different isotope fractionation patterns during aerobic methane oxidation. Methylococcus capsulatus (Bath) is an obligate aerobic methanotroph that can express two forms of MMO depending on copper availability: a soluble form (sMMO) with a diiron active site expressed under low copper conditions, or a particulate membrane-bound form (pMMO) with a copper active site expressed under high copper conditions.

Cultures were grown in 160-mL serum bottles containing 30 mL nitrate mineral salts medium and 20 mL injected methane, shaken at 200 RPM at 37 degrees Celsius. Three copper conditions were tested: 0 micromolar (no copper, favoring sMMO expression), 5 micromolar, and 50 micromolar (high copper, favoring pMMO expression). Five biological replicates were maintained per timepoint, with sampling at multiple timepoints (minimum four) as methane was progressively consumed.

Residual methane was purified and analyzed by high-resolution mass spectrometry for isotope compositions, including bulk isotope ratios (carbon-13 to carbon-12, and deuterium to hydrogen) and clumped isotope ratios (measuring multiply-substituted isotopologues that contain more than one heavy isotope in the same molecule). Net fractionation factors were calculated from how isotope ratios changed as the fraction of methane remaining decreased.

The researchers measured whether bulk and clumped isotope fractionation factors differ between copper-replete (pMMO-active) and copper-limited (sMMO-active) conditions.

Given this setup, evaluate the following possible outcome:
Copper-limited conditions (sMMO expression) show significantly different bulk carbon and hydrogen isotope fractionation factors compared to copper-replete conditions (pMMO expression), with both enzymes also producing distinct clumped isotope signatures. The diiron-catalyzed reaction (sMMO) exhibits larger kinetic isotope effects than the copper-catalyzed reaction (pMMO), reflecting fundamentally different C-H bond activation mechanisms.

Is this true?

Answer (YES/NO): NO